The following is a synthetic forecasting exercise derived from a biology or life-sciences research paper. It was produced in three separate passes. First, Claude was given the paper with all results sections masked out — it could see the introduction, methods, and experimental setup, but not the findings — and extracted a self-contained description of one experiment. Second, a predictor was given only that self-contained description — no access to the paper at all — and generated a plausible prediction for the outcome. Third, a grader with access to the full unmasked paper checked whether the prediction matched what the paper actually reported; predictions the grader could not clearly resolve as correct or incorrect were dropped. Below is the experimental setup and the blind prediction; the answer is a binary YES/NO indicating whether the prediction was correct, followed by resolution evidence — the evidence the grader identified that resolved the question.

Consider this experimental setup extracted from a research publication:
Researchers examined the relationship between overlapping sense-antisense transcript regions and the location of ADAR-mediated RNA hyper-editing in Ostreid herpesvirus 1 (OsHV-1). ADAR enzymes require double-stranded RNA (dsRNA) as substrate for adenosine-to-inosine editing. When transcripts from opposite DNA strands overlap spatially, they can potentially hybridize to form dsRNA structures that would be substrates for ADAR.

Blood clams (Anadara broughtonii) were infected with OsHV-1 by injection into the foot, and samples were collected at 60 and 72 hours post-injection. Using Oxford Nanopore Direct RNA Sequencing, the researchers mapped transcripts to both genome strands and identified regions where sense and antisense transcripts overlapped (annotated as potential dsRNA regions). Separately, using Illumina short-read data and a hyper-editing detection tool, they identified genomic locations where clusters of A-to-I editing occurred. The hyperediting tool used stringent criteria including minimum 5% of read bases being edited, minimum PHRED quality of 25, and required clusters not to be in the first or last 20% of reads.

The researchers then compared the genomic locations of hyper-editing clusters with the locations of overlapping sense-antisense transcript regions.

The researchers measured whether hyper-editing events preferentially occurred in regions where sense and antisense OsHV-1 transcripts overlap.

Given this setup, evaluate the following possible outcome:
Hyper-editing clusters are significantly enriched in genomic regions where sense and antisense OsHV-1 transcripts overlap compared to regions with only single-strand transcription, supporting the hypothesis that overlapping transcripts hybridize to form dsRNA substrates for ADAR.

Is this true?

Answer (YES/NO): YES